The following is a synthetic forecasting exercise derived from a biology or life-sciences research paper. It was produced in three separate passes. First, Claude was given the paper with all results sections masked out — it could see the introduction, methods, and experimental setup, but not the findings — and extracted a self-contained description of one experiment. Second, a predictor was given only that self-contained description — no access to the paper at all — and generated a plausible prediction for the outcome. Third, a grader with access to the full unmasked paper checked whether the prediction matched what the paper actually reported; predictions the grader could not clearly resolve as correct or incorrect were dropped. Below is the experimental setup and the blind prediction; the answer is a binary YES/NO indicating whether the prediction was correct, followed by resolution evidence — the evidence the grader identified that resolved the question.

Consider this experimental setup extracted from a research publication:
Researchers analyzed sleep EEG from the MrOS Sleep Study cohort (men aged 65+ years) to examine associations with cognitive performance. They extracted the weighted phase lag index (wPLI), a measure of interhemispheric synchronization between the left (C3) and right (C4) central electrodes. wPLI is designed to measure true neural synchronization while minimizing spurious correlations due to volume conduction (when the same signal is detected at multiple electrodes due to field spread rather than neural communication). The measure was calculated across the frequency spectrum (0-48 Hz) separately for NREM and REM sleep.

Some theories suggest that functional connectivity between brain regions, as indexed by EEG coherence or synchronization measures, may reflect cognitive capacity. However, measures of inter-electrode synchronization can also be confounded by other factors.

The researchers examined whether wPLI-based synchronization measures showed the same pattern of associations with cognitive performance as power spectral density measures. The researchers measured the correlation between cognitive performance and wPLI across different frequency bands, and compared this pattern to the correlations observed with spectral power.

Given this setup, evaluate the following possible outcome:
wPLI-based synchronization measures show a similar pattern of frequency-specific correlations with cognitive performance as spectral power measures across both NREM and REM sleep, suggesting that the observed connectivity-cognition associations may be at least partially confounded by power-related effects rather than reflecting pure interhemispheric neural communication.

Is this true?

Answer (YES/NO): NO